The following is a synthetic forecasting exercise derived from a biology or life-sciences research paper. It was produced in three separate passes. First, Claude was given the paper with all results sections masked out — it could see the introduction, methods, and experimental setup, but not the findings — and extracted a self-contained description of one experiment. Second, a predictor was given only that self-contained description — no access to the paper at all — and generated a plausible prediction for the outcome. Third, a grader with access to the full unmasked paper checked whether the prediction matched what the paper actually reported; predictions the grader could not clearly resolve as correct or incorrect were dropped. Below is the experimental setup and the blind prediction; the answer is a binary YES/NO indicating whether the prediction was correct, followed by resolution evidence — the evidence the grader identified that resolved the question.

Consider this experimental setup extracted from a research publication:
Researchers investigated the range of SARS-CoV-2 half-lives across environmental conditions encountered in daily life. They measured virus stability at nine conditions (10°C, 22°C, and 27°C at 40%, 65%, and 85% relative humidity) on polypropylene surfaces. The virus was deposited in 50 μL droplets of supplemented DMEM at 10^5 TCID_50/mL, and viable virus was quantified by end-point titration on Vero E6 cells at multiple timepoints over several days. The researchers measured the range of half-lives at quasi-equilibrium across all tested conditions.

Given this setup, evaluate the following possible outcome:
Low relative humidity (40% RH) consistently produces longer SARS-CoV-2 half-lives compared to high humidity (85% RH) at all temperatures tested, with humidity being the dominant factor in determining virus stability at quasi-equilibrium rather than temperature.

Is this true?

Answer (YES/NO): NO